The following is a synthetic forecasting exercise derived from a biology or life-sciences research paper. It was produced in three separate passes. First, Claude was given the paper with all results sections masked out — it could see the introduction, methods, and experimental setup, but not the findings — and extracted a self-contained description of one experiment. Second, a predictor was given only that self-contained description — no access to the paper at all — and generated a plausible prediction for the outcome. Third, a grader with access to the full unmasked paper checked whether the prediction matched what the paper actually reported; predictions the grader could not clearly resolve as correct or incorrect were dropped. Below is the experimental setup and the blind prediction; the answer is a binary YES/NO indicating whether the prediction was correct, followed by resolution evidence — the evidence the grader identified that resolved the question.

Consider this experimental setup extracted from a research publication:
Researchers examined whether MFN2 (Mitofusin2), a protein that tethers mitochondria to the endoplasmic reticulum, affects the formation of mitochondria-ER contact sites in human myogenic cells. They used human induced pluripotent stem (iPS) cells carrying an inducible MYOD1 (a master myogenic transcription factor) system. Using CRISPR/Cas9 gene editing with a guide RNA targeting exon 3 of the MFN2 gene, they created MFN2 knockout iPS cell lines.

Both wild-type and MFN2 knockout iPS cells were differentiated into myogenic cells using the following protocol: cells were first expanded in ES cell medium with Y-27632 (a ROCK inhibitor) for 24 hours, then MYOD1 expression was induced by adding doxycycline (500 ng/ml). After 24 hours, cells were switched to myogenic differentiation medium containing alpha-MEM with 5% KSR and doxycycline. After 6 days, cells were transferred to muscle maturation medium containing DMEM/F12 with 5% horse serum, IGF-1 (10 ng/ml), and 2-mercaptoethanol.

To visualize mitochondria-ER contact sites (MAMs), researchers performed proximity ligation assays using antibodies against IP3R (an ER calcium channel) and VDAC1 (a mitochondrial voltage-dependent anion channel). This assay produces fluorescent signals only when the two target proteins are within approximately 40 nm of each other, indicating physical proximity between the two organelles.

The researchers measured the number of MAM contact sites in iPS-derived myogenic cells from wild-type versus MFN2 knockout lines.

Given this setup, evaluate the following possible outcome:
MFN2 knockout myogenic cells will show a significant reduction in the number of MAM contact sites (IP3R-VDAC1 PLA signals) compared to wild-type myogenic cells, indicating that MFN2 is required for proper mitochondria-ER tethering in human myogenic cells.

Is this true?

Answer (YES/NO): YES